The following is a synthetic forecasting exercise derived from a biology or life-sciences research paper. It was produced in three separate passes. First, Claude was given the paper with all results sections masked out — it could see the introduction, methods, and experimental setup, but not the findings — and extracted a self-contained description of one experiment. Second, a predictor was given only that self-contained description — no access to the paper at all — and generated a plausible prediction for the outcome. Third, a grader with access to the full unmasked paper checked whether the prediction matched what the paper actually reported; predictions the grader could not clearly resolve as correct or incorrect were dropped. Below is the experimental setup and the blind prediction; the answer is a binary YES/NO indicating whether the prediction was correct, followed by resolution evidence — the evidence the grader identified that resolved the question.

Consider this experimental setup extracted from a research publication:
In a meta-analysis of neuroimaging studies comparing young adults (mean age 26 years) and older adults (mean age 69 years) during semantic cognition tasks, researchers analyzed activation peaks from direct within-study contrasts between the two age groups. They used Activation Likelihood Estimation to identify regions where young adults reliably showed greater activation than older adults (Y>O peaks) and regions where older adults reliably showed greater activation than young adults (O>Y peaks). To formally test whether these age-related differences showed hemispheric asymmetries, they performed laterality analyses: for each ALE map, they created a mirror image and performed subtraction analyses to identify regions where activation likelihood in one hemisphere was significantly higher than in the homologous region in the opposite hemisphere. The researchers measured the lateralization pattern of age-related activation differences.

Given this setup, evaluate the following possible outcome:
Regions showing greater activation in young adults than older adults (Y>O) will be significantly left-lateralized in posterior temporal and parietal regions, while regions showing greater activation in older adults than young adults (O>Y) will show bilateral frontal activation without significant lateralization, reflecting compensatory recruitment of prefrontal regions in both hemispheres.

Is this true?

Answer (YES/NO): NO